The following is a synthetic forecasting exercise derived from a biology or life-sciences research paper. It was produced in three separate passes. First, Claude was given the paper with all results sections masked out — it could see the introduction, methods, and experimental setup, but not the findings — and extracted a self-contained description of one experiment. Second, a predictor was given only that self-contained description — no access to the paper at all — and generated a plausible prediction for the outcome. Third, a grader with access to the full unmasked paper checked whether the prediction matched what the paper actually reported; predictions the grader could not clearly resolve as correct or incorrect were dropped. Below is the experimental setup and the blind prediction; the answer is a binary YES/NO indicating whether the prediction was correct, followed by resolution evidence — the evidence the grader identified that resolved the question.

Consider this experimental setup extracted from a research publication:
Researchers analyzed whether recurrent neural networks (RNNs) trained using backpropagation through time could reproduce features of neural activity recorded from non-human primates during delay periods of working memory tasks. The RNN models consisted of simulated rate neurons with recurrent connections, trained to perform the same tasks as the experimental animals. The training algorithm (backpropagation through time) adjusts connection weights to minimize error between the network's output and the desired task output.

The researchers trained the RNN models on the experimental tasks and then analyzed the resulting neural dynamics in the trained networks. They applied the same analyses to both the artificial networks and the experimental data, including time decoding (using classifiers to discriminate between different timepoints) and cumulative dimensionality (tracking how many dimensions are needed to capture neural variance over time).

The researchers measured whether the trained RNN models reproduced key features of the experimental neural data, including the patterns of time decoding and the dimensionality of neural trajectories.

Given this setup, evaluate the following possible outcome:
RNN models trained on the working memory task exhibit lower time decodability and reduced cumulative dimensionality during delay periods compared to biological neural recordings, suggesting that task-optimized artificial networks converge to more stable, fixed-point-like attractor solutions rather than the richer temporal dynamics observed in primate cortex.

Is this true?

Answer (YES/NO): NO